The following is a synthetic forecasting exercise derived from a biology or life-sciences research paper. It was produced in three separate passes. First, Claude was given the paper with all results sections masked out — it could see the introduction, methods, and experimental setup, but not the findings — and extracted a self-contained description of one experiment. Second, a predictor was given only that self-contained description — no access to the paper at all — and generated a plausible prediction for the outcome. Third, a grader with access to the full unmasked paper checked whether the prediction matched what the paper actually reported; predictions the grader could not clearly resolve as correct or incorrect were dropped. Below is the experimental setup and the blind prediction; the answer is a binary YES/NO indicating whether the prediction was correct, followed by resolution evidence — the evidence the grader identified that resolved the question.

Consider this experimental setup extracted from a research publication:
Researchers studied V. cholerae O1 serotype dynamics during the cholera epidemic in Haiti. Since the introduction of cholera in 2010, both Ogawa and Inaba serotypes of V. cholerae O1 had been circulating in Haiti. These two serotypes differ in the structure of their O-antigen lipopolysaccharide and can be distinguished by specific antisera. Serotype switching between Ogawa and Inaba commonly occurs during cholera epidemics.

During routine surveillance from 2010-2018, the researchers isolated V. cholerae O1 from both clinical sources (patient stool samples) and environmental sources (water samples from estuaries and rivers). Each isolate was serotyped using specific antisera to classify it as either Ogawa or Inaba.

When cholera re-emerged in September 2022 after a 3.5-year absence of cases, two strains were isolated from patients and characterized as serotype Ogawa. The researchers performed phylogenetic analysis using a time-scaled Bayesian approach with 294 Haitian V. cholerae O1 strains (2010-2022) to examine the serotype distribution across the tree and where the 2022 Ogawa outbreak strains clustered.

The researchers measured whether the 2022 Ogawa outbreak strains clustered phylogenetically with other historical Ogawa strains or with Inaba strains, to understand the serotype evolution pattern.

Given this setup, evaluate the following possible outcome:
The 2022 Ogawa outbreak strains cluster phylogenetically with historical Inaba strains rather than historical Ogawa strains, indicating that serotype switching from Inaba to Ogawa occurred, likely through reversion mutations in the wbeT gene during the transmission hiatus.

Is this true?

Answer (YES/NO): NO